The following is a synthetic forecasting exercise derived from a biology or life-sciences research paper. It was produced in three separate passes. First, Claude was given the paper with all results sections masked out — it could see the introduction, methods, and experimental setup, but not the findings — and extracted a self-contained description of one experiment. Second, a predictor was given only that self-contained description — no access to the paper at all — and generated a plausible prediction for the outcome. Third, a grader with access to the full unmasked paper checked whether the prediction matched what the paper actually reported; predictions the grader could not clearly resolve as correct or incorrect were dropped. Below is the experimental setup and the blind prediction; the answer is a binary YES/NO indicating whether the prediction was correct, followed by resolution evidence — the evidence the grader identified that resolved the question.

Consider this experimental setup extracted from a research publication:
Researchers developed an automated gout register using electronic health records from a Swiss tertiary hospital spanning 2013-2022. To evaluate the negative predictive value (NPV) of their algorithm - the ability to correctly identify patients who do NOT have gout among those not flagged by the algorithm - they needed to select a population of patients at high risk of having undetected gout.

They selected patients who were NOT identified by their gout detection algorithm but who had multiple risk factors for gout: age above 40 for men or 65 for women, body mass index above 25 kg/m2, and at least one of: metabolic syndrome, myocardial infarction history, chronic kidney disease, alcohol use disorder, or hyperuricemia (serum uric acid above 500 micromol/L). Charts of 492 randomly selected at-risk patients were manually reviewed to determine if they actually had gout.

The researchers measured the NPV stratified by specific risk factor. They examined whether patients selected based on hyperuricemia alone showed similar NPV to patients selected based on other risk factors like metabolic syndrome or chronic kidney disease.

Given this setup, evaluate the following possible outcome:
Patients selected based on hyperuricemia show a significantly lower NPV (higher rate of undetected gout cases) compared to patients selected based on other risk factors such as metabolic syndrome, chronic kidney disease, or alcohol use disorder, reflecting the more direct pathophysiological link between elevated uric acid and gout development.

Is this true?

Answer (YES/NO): YES